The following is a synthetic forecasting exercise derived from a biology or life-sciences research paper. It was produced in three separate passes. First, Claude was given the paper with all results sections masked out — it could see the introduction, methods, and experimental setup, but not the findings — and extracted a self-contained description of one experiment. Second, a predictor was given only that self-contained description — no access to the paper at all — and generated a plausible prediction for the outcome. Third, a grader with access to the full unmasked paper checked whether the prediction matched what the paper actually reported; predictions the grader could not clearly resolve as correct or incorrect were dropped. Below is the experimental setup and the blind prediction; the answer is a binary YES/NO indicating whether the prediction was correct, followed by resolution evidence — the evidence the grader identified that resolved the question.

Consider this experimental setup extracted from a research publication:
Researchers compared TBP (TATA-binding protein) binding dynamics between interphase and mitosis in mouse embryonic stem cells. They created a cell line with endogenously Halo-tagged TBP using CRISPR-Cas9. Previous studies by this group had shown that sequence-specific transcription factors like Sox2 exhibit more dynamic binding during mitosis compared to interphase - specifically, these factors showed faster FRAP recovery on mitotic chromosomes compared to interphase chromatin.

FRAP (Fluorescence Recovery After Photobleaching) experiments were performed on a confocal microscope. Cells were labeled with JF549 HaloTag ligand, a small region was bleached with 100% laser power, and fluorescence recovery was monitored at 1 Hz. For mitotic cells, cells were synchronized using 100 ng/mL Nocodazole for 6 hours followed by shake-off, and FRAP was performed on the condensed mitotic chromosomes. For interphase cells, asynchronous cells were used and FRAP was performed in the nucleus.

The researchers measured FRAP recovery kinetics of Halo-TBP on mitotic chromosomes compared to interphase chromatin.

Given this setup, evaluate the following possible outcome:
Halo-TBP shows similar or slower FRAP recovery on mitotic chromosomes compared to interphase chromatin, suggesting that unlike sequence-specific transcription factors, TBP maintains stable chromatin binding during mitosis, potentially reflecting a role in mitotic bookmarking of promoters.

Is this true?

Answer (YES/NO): YES